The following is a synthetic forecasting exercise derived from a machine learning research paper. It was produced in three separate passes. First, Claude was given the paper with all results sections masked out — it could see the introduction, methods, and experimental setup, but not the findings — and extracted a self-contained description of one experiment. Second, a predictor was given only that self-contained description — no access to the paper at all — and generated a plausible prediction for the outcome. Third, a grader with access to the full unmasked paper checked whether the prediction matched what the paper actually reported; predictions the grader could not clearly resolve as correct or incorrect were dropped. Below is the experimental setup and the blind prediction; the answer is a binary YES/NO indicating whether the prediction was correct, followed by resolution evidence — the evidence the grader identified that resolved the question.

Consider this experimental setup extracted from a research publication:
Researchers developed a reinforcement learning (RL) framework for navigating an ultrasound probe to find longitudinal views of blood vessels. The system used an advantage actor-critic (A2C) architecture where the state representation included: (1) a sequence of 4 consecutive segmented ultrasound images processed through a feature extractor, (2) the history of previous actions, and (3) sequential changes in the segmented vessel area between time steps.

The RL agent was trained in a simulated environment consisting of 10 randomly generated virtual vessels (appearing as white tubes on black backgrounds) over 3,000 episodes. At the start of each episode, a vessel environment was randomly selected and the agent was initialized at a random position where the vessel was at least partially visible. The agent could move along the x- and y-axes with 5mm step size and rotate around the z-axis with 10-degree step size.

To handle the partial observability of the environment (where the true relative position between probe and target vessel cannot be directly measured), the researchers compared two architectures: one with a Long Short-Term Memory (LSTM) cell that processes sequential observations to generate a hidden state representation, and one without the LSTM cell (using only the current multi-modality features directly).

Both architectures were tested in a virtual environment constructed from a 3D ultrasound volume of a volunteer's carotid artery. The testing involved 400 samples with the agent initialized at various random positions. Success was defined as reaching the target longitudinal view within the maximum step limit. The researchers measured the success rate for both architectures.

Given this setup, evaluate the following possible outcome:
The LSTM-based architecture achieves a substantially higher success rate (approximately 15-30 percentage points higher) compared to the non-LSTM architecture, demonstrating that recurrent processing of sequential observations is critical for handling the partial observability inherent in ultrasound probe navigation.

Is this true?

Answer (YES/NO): NO